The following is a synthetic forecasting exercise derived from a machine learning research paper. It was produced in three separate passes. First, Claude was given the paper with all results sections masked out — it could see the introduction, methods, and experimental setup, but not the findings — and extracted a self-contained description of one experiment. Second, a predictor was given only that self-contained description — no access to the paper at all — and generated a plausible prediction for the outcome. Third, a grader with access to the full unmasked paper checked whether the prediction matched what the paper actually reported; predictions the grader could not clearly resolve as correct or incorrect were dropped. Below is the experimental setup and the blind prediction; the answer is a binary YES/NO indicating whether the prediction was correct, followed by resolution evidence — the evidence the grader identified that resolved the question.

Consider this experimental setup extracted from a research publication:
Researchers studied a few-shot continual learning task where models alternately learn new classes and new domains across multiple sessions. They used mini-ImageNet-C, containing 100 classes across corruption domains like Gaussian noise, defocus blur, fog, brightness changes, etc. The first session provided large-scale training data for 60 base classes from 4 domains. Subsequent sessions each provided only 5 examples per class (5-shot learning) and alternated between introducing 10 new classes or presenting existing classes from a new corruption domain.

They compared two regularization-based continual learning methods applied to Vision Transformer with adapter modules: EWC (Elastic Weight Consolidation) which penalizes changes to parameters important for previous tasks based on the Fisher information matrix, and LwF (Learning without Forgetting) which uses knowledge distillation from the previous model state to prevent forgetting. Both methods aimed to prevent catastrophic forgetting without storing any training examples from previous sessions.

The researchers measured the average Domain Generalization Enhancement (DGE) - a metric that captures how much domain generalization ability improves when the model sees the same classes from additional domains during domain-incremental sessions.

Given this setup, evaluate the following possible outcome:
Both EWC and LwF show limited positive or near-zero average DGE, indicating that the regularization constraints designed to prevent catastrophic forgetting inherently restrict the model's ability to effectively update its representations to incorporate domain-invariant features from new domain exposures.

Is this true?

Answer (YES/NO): NO